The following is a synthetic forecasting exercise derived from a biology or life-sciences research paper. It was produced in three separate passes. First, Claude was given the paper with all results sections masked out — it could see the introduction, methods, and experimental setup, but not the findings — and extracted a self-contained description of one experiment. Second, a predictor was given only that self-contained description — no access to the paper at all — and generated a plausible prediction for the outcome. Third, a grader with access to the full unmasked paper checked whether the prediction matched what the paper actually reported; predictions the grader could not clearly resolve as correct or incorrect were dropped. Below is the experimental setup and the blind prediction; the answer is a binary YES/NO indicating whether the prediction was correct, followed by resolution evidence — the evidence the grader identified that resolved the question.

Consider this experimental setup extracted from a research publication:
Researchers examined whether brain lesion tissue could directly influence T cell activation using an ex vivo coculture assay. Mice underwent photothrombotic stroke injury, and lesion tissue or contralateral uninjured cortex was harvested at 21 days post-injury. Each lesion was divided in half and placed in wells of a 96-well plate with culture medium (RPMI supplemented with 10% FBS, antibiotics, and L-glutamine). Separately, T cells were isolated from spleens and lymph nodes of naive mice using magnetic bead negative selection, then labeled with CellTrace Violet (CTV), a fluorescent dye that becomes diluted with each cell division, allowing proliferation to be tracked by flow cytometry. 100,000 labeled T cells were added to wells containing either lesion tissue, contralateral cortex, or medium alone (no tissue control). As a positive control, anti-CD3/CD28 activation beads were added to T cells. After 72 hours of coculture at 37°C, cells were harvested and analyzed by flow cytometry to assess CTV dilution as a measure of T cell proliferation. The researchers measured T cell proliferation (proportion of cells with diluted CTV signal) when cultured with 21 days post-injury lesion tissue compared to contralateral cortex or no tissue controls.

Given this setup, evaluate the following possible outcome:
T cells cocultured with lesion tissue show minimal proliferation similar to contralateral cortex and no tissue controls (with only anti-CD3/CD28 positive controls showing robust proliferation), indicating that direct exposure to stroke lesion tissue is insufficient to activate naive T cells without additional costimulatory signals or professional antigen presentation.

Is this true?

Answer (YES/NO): YES